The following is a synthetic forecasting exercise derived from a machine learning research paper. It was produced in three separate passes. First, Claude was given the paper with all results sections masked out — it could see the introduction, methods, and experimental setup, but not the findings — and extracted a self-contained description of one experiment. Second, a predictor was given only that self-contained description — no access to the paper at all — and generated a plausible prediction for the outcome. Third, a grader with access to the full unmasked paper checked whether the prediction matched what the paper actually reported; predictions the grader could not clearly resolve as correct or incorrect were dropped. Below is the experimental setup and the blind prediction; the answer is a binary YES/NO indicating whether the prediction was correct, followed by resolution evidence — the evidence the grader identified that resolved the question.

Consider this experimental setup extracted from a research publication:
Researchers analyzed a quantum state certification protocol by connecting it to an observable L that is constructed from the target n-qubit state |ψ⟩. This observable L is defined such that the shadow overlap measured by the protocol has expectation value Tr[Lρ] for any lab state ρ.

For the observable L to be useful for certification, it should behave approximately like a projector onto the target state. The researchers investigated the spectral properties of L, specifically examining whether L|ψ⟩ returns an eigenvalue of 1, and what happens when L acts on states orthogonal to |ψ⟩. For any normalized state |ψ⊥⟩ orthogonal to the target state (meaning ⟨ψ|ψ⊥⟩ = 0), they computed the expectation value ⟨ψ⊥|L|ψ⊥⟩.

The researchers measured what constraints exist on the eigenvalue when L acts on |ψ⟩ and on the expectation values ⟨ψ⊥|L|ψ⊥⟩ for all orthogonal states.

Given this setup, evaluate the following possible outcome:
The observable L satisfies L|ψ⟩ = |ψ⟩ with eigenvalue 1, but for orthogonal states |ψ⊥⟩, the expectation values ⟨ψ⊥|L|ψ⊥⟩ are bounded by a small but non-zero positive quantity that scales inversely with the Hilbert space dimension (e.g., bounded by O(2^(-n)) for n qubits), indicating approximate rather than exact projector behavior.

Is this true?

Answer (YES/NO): NO